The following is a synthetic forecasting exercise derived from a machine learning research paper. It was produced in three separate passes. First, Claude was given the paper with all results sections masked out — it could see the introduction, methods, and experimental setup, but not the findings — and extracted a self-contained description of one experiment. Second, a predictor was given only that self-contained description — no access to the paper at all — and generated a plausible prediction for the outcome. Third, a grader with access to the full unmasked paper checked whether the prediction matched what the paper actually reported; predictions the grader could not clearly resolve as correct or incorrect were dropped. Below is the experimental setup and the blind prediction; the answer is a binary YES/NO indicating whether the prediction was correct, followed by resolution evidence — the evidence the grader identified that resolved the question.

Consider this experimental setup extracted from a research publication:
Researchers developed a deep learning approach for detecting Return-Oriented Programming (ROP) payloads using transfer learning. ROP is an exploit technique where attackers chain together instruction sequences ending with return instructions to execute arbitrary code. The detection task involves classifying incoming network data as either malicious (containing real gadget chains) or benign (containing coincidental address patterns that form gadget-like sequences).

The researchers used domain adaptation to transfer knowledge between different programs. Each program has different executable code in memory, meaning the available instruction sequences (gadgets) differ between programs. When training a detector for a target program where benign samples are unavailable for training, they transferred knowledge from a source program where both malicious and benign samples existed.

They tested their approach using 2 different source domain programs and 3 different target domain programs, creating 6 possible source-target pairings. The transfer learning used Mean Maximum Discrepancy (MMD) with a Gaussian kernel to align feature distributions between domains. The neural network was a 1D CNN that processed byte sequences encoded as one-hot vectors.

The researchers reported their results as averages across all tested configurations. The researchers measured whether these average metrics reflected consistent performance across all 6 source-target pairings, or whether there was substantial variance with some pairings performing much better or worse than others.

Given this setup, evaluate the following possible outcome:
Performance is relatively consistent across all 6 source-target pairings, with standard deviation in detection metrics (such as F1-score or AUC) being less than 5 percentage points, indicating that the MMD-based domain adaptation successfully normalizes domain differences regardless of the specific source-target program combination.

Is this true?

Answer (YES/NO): NO